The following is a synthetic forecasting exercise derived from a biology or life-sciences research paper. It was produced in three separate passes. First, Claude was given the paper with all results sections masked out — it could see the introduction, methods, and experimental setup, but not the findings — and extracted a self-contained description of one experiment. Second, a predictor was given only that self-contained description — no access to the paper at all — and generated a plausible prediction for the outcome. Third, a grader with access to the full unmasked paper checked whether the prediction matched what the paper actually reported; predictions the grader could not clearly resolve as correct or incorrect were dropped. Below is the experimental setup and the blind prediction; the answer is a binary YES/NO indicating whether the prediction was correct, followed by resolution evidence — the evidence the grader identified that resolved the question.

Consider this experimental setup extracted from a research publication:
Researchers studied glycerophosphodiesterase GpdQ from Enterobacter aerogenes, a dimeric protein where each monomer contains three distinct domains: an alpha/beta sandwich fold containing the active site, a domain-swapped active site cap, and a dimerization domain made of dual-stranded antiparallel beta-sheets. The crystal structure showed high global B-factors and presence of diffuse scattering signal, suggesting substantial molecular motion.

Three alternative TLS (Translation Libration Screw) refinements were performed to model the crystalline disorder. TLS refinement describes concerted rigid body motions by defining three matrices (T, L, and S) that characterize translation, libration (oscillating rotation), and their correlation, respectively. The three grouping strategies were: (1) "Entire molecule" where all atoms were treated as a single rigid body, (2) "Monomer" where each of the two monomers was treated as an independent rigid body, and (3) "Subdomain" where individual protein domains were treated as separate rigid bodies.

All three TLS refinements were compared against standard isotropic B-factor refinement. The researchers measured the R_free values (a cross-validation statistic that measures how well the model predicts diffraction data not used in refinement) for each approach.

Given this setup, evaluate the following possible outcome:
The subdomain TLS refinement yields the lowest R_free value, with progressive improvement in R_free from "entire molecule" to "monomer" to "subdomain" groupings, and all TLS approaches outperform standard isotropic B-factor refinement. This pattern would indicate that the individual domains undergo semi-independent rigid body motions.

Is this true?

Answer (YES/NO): NO